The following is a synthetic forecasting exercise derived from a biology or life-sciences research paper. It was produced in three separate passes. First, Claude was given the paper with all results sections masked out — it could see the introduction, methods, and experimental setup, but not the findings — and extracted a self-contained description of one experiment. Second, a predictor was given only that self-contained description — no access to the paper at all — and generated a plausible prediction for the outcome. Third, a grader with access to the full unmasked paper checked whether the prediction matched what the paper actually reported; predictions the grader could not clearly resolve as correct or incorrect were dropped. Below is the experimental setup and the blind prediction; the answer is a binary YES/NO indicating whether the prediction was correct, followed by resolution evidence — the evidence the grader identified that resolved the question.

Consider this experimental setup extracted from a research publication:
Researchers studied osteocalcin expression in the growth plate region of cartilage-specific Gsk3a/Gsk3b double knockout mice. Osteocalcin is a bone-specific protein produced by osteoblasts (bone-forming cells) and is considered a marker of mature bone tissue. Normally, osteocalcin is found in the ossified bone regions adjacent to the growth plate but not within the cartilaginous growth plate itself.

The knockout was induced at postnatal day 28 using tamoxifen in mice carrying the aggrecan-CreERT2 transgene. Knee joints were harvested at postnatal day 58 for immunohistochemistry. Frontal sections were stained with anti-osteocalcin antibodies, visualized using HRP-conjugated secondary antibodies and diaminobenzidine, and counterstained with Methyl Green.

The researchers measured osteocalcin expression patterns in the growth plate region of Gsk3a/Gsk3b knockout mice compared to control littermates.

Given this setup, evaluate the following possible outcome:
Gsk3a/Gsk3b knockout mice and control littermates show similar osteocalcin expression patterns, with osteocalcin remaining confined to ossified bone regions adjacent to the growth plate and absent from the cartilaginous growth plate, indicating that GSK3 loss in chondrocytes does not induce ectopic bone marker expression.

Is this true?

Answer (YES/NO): NO